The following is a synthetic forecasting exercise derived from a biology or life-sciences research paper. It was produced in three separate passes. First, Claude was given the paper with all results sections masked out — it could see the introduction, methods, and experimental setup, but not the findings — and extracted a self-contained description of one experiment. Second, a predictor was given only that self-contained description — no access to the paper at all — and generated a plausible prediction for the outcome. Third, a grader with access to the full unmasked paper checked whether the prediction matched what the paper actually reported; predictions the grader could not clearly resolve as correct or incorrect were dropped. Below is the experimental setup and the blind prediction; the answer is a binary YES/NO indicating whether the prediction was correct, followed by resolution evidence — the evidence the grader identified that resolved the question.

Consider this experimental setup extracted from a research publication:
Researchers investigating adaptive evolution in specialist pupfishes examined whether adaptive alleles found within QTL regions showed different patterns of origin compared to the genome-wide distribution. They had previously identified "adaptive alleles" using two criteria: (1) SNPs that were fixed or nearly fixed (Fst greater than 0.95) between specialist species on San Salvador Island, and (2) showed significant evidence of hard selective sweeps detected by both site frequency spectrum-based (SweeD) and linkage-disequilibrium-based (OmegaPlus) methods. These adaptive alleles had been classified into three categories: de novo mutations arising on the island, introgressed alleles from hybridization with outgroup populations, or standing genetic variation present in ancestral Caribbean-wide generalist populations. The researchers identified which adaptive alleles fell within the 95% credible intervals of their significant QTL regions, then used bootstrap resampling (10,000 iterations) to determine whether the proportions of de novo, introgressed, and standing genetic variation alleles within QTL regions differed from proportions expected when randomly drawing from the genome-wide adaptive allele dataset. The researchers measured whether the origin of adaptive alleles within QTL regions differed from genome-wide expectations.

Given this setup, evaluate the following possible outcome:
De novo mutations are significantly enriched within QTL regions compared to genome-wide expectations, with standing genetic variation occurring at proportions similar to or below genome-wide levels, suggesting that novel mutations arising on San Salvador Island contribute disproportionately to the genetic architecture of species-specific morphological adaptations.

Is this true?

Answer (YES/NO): NO